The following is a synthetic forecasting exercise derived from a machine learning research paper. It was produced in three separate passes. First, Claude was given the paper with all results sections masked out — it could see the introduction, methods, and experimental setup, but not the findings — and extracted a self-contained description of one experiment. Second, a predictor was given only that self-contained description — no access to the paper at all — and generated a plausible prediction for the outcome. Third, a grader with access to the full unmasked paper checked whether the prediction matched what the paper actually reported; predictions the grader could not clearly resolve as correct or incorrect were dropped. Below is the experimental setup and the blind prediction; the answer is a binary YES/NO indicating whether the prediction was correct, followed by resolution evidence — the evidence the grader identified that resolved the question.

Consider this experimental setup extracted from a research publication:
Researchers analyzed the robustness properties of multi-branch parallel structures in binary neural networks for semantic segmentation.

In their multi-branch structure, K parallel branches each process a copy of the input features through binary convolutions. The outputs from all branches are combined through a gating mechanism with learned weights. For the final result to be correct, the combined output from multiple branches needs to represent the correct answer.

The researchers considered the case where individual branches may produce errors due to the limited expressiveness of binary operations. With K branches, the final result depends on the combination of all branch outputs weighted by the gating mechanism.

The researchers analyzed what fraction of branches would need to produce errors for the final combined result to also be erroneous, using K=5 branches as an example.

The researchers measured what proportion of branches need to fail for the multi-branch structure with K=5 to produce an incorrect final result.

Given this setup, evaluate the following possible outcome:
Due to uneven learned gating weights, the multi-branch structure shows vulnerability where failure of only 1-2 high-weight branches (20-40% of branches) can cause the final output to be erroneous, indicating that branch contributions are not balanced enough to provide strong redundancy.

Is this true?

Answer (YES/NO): NO